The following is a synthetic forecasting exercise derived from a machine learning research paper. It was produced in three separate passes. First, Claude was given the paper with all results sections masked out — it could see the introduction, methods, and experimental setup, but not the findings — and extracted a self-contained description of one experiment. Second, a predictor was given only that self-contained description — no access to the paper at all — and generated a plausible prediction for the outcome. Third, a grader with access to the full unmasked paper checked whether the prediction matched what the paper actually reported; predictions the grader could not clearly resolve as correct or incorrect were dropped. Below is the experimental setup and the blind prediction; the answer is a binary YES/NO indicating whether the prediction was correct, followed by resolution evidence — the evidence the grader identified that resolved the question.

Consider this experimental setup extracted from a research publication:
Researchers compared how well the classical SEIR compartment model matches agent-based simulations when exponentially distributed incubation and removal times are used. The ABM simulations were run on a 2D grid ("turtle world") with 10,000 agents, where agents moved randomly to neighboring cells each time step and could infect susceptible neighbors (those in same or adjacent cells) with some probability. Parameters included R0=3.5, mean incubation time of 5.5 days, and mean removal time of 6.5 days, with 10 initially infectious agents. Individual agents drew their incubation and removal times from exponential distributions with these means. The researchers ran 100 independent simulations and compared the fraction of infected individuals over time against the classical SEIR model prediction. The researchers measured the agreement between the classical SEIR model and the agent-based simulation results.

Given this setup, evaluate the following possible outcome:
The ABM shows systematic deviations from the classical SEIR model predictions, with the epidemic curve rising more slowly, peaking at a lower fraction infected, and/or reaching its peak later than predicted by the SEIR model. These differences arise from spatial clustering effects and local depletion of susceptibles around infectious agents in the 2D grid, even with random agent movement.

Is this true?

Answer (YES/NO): NO